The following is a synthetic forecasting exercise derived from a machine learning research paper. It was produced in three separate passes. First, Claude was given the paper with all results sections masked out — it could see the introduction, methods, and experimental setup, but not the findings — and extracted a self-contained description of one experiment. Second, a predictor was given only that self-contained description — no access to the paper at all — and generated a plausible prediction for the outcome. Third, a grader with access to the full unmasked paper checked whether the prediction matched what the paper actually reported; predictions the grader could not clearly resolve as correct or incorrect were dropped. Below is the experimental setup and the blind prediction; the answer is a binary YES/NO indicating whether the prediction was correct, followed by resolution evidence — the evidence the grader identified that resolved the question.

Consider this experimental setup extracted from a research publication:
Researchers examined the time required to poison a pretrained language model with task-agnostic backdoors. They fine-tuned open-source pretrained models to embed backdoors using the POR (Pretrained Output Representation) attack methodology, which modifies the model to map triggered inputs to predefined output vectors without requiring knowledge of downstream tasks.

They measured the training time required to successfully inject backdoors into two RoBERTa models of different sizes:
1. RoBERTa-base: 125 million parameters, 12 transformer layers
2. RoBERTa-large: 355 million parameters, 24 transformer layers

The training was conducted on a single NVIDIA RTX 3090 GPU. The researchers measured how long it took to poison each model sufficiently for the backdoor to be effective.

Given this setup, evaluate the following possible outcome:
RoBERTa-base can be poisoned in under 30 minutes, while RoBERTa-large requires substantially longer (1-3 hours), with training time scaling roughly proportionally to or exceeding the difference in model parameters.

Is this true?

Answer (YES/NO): NO